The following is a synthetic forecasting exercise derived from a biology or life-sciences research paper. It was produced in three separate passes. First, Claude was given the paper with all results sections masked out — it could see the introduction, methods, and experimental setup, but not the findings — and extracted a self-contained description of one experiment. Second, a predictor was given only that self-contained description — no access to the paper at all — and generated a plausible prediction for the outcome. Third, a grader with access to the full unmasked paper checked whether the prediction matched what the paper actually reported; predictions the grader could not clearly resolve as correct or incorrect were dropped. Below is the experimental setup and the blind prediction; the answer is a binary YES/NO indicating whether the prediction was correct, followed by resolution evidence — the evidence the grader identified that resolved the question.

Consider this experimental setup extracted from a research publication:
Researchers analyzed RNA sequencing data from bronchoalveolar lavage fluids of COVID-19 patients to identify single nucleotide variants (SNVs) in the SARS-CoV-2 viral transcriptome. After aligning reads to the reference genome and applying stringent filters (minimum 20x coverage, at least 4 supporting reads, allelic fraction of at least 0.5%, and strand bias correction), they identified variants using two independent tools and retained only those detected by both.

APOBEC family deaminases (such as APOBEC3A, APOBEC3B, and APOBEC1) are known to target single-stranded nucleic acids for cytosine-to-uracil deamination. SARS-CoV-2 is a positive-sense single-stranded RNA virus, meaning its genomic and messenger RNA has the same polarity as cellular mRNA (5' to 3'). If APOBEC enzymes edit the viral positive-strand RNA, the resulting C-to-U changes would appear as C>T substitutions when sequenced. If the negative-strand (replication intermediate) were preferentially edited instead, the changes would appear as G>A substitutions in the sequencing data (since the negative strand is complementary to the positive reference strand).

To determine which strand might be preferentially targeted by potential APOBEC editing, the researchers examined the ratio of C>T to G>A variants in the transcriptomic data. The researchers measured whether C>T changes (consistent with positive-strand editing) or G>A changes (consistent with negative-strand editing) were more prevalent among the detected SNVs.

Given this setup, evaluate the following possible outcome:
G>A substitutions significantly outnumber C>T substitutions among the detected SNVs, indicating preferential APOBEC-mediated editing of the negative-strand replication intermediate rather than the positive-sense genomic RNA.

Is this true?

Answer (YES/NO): NO